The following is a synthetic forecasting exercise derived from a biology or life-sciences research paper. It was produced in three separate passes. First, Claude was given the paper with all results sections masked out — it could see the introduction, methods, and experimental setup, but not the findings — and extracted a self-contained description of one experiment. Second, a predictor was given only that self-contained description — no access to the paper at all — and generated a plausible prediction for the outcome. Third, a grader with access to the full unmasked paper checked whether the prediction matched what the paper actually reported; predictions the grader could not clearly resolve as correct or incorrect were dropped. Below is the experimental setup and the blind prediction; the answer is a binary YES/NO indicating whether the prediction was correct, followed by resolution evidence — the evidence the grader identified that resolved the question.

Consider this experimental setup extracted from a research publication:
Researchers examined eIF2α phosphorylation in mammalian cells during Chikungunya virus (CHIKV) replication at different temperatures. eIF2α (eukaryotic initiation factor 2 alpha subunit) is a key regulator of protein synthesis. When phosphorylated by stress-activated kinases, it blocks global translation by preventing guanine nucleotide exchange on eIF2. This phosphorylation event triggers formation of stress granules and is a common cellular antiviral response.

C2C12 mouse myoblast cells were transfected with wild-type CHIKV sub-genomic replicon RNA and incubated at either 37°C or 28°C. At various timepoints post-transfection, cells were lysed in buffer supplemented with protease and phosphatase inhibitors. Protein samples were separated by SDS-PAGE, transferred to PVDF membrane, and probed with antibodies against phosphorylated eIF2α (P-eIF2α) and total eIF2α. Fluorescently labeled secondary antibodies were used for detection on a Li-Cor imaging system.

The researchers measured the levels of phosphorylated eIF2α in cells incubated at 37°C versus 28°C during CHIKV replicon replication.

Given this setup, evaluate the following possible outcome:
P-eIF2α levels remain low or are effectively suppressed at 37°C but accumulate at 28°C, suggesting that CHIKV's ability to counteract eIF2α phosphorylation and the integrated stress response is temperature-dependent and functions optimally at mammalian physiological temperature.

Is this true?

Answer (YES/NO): NO